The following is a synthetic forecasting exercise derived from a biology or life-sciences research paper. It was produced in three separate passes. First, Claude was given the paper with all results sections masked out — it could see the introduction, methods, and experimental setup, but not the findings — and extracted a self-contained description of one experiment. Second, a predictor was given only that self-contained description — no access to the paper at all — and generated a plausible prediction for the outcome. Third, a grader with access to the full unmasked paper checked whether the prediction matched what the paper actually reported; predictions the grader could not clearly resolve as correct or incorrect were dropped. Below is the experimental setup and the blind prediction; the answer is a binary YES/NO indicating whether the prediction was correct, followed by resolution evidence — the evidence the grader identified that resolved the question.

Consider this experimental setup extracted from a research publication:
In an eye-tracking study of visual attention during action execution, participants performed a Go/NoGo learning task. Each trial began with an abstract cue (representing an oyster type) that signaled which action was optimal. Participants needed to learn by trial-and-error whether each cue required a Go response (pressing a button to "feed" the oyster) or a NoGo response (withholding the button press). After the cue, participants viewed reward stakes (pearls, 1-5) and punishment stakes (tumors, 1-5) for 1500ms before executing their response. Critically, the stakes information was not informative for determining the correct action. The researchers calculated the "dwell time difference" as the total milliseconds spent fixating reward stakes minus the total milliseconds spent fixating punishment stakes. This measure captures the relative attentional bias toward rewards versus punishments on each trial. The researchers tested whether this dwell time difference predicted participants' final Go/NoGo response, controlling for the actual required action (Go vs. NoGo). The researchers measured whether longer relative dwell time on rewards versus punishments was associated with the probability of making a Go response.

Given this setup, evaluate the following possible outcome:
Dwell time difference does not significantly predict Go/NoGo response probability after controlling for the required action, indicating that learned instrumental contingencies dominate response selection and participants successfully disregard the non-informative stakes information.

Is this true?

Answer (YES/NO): NO